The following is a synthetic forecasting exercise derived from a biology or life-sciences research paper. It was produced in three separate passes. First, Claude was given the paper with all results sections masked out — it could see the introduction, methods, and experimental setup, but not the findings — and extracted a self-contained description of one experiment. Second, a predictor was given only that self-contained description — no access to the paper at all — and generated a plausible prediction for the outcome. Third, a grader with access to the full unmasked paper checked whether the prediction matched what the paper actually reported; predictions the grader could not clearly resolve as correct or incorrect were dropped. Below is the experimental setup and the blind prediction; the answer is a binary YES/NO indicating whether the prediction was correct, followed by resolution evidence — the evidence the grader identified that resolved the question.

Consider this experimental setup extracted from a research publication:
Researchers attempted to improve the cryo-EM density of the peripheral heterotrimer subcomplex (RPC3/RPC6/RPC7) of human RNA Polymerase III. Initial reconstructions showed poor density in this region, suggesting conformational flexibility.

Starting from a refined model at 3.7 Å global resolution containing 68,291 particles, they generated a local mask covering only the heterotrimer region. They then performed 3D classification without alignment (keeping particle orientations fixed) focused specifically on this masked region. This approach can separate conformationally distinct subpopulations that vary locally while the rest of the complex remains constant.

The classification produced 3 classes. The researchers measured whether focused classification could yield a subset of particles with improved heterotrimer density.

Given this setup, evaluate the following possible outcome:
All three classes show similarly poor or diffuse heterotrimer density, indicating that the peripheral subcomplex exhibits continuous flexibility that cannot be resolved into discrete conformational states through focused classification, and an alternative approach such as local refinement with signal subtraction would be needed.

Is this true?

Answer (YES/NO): NO